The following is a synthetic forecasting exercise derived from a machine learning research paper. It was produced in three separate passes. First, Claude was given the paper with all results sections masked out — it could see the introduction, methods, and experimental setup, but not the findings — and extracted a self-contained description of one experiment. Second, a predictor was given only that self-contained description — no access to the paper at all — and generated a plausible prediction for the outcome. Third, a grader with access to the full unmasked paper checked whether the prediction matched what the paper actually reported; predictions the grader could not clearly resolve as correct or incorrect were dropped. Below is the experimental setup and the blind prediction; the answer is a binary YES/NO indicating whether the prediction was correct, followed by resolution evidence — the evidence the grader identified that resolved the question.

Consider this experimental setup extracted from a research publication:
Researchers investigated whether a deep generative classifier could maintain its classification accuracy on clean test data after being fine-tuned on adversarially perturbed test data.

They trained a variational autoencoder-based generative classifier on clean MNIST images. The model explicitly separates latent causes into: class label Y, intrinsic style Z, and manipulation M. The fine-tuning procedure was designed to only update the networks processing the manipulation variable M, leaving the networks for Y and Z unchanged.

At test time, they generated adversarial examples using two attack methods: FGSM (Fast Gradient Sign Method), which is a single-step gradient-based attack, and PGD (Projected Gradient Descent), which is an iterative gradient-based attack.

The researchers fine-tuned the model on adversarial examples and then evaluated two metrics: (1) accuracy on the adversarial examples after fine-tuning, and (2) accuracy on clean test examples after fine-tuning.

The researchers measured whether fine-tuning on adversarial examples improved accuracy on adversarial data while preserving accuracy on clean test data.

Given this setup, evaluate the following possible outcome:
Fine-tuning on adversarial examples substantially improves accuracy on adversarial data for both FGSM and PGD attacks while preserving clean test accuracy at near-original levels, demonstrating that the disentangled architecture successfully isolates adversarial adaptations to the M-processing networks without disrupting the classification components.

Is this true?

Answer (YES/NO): YES